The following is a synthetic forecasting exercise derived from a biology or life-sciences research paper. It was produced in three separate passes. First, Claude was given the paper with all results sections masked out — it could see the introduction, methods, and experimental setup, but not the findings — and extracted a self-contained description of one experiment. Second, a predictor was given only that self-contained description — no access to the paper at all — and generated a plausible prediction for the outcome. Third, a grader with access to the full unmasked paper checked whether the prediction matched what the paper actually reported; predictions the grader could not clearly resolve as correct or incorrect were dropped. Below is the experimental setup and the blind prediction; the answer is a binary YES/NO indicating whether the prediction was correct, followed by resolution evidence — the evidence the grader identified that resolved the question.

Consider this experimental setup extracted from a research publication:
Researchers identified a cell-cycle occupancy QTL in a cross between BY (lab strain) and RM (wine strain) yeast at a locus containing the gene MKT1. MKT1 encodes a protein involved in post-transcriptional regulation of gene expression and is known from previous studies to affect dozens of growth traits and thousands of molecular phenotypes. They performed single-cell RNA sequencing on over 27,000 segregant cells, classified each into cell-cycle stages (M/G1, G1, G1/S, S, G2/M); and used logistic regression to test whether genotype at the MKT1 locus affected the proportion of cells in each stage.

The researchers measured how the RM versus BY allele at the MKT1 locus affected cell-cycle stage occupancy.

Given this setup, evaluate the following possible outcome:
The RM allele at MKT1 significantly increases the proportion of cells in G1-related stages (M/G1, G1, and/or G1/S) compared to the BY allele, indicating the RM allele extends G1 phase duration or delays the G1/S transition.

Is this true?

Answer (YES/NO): YES